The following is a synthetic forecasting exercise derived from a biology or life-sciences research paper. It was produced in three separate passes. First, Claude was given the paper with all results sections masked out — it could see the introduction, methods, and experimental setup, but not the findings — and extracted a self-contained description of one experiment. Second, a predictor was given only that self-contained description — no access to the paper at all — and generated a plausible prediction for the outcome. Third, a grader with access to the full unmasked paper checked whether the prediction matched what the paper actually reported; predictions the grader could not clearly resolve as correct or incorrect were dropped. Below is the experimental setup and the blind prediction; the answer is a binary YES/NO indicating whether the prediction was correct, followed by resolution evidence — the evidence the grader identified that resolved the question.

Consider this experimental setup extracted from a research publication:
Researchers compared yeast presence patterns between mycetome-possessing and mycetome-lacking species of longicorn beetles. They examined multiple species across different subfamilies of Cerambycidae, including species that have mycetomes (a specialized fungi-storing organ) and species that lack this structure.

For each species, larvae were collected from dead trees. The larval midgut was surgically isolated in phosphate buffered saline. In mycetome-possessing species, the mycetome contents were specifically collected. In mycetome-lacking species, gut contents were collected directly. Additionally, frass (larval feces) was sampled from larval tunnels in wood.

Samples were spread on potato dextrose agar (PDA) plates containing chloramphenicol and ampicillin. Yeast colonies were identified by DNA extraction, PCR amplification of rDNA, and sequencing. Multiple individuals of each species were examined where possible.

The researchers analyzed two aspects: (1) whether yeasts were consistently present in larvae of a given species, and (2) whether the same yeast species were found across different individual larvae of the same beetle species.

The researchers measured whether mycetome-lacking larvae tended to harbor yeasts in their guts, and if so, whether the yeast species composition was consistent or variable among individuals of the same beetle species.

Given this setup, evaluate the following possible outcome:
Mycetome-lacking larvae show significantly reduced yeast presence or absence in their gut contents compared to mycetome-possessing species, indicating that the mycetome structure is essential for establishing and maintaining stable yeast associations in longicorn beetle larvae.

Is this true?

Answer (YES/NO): NO